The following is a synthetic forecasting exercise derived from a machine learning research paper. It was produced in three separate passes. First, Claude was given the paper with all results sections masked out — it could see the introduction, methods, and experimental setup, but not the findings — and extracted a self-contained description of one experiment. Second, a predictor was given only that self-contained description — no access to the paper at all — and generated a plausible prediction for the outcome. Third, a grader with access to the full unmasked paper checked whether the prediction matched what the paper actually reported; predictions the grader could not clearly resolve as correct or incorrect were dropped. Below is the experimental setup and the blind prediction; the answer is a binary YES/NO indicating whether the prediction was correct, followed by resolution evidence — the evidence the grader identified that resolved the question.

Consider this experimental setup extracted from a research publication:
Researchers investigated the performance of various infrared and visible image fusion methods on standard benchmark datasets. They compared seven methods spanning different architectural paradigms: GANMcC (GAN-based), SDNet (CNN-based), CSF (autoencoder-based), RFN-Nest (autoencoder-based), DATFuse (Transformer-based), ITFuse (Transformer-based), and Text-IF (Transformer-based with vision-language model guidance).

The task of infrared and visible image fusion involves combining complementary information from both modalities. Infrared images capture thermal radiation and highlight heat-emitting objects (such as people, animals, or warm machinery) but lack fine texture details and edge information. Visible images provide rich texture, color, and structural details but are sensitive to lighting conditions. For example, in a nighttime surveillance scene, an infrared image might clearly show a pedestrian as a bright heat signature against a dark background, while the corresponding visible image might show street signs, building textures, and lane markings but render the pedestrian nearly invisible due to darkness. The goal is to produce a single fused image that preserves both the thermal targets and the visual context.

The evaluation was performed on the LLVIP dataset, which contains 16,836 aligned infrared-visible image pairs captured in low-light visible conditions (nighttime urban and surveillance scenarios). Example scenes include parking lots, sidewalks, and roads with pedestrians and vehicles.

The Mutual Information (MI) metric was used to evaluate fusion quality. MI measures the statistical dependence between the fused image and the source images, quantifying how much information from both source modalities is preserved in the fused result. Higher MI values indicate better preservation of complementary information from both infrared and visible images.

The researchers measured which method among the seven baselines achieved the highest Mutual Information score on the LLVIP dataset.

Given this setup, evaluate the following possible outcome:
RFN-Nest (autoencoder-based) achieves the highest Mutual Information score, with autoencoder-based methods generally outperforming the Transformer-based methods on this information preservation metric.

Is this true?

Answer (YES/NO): NO